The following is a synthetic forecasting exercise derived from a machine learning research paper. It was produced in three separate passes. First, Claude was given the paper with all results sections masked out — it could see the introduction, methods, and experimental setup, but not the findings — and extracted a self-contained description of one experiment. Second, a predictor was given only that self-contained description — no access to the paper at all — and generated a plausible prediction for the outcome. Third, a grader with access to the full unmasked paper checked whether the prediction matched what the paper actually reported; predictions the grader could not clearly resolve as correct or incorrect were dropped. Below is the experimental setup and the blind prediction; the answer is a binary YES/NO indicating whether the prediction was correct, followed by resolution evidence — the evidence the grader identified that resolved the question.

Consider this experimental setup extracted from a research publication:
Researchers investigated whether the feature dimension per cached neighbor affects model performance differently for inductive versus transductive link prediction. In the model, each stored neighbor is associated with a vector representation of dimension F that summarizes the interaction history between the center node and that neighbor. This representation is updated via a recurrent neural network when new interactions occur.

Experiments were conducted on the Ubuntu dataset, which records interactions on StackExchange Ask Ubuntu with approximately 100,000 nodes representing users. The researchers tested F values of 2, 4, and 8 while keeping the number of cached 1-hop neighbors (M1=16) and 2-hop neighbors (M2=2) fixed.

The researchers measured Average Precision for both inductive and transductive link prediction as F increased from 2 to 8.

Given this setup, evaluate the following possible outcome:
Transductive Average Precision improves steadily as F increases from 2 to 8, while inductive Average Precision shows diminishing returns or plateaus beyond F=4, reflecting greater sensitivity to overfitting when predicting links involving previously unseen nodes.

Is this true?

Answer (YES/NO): NO